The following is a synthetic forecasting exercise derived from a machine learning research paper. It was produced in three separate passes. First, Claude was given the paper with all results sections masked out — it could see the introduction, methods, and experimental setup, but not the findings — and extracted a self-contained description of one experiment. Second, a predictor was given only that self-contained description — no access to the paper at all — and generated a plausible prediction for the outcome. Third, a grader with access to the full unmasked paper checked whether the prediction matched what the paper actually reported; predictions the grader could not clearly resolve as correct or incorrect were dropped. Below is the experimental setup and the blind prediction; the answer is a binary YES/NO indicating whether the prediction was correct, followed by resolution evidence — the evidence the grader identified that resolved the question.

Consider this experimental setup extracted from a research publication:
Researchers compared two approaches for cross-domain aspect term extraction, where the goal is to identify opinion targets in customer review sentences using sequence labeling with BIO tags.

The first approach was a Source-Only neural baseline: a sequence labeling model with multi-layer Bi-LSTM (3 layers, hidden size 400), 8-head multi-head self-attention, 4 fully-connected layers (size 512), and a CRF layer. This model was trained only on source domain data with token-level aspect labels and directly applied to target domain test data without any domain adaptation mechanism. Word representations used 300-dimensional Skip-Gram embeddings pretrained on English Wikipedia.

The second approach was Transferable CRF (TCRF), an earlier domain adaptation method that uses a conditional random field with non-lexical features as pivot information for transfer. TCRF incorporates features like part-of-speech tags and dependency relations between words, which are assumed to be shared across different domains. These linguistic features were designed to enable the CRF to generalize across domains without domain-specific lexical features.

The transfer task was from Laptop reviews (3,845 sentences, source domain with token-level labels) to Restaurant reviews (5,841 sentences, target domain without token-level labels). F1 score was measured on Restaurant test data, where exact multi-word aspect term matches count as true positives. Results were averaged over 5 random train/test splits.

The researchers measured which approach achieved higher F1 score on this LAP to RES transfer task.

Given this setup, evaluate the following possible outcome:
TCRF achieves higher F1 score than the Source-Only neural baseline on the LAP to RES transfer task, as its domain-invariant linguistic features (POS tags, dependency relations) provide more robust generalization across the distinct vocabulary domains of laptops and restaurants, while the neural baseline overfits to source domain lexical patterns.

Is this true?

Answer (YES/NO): NO